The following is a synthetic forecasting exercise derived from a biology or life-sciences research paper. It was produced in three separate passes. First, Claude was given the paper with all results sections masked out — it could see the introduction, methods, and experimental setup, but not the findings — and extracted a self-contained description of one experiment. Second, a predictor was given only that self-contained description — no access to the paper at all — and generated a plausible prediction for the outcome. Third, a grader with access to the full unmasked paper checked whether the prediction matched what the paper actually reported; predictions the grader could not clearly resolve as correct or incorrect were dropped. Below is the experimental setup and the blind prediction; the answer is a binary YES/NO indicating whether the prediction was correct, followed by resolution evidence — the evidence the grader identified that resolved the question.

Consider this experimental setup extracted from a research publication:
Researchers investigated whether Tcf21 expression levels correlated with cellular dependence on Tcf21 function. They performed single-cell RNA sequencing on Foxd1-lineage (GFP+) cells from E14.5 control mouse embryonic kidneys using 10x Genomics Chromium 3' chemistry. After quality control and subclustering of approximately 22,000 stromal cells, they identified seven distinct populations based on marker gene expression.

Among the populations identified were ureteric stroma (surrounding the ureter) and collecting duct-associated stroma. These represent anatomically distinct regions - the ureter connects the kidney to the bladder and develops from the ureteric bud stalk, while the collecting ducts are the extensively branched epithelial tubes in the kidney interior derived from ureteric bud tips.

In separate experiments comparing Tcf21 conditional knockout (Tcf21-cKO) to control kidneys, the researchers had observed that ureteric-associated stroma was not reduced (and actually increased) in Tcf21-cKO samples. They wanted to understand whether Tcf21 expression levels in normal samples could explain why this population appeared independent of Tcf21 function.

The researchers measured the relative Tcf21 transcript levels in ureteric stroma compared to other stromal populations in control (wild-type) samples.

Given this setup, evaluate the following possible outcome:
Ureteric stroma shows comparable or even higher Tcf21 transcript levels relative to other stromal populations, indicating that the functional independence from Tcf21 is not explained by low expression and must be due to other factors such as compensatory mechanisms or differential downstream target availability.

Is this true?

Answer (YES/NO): NO